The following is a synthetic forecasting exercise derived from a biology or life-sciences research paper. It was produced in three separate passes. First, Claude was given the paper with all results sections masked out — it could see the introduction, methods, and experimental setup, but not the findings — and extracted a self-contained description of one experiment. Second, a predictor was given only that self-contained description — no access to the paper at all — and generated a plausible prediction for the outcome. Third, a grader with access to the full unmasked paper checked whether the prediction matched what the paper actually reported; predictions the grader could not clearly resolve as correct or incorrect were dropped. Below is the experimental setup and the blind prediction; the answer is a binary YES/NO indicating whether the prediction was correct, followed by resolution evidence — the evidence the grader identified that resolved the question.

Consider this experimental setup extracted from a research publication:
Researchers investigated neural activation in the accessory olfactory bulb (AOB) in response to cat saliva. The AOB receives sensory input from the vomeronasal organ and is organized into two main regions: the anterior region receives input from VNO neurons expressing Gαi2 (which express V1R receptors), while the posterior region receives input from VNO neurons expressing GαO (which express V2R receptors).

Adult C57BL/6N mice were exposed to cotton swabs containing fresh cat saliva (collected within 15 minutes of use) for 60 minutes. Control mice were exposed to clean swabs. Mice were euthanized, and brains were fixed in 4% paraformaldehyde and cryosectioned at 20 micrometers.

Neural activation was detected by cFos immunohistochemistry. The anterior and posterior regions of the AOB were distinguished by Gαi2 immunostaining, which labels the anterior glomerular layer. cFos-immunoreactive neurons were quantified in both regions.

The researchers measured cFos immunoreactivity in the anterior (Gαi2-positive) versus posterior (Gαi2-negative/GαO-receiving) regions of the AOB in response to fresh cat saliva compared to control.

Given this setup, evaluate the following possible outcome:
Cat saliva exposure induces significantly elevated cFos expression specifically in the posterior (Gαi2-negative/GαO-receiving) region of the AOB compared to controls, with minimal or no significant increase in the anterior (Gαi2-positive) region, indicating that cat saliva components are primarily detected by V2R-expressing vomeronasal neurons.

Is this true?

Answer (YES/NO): YES